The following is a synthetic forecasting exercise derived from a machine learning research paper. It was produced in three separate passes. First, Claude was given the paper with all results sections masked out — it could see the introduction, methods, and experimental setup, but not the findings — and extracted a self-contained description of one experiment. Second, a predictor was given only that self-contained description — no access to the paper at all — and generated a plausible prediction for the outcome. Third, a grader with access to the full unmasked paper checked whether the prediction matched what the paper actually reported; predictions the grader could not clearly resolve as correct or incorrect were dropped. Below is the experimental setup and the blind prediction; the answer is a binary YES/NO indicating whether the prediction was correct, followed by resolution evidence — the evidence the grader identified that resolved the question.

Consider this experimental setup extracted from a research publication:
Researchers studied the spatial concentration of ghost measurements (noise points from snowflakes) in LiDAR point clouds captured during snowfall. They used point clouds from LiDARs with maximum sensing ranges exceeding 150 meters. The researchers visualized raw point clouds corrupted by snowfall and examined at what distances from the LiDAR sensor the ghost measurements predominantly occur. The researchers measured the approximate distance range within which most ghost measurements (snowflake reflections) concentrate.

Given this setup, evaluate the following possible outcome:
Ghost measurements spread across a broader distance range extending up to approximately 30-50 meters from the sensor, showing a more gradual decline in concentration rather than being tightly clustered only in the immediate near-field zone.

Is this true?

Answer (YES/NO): NO